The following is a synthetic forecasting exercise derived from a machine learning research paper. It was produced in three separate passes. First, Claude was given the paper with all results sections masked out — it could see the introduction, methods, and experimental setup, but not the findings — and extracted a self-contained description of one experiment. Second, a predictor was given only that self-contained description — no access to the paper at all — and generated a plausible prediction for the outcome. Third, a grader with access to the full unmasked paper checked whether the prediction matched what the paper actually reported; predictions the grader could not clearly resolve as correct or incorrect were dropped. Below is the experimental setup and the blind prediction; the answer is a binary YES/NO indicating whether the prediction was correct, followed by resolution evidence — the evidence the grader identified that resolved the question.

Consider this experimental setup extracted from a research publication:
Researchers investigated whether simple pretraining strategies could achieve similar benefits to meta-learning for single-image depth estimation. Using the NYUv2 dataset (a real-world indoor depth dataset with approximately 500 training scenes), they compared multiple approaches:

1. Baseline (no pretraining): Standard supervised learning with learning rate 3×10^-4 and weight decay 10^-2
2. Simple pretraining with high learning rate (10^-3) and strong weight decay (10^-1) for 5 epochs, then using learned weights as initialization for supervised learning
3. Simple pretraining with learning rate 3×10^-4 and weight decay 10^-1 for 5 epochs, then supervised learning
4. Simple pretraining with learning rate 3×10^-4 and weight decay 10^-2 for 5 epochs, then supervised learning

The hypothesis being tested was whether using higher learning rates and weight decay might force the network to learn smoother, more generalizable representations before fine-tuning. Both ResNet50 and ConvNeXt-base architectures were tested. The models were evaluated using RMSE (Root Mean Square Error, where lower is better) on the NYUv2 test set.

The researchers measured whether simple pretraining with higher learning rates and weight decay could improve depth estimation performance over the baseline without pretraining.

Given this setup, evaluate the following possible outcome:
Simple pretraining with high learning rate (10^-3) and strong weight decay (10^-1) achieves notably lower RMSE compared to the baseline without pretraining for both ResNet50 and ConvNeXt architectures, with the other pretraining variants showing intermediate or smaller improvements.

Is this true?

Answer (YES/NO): NO